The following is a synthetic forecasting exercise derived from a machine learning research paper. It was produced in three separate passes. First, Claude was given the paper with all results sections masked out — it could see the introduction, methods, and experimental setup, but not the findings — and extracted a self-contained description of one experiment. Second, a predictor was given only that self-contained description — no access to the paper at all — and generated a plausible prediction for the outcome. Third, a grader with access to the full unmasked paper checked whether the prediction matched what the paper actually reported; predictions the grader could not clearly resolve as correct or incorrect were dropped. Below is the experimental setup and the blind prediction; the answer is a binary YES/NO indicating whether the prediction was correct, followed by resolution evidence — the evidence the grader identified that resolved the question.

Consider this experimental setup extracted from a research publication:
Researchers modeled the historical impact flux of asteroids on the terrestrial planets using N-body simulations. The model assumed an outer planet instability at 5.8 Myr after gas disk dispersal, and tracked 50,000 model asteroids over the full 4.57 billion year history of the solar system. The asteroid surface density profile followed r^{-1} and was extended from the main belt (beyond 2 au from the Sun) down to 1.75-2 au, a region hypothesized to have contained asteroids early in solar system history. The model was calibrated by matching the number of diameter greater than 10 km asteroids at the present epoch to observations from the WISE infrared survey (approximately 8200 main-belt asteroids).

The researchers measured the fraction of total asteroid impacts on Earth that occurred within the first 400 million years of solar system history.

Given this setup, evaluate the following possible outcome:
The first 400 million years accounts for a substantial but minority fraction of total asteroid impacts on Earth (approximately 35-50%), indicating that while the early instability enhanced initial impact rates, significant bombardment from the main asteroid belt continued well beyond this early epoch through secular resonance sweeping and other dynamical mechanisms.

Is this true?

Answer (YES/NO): NO